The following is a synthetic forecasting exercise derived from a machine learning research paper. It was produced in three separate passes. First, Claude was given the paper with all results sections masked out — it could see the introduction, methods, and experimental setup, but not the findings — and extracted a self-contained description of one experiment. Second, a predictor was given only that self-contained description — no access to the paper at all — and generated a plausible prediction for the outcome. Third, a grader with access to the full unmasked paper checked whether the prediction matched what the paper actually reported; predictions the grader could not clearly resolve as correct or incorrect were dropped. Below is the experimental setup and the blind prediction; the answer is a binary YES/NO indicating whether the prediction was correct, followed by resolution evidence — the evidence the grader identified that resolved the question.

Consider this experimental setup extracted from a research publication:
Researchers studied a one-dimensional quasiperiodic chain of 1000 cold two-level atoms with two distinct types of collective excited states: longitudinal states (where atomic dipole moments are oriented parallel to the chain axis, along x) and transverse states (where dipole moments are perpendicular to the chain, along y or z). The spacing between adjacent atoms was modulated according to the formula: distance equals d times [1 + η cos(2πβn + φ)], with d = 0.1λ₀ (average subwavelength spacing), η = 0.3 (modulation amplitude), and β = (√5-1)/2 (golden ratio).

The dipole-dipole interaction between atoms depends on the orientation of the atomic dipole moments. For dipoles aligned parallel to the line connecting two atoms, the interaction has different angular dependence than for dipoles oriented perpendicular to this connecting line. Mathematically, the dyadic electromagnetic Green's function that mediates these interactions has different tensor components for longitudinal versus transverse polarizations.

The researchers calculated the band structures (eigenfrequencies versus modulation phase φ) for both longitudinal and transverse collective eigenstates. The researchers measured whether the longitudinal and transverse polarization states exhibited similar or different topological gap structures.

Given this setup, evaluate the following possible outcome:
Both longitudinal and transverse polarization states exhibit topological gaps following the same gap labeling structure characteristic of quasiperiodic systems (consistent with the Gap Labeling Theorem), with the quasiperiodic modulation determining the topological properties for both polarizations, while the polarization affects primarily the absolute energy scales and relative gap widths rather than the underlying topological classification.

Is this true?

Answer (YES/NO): YES